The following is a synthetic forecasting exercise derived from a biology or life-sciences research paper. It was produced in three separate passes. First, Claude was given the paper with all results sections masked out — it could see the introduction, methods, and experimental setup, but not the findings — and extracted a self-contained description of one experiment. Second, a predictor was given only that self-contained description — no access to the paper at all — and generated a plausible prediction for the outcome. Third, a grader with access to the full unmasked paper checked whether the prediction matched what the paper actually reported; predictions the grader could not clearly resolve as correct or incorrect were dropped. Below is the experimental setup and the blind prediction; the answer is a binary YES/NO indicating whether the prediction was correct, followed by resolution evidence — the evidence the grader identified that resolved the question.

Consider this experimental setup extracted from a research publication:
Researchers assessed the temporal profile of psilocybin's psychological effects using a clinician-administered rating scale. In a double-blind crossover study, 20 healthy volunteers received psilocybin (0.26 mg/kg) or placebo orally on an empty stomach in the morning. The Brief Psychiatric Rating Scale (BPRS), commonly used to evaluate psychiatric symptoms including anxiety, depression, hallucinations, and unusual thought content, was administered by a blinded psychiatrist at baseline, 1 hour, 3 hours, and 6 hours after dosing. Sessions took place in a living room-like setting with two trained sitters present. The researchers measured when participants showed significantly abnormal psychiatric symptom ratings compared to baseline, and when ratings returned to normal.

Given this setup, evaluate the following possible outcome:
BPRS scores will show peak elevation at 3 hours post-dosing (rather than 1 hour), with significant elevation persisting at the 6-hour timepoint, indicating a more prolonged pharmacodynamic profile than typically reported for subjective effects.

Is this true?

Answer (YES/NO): NO